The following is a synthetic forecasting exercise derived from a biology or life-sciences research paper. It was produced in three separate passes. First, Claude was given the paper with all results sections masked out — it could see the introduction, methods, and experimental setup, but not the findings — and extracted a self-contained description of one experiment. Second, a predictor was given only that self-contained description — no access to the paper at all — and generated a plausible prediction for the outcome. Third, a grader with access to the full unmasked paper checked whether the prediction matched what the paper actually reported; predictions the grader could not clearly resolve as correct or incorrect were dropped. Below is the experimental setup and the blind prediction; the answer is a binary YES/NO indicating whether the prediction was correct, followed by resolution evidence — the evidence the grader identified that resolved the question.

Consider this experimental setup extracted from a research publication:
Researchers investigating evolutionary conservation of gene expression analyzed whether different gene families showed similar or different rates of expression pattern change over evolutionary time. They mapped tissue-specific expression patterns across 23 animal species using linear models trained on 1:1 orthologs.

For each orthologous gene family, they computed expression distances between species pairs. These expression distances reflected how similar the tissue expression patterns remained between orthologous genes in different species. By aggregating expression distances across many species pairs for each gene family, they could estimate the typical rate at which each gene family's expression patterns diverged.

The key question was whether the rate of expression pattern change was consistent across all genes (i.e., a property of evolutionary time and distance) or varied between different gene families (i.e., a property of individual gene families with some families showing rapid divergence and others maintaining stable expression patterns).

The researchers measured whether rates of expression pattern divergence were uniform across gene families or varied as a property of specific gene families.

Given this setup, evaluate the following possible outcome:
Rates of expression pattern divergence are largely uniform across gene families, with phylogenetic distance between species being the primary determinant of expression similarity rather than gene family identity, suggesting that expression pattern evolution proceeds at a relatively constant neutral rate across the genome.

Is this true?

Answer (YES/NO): NO